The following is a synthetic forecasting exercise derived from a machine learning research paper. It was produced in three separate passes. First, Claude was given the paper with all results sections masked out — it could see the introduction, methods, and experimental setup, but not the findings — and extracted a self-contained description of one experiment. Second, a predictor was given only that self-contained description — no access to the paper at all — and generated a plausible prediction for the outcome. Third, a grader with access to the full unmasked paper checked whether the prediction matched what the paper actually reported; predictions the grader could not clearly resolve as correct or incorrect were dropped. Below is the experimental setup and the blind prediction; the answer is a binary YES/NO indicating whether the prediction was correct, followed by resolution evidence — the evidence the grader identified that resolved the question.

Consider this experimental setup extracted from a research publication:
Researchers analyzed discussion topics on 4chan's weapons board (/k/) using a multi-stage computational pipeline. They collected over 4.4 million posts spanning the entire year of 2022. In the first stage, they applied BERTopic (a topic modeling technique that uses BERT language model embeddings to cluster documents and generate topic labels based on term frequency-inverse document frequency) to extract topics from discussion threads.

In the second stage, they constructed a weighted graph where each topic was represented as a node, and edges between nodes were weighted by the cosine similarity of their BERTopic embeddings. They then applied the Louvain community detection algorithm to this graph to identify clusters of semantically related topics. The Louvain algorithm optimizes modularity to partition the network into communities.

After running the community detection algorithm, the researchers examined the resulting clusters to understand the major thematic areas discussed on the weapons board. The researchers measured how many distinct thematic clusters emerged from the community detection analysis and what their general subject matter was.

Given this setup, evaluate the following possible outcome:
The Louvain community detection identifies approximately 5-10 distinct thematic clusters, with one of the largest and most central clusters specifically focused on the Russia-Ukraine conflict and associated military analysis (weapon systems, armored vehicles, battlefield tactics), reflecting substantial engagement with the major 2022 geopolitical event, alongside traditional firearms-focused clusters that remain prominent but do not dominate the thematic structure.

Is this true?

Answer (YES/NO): NO